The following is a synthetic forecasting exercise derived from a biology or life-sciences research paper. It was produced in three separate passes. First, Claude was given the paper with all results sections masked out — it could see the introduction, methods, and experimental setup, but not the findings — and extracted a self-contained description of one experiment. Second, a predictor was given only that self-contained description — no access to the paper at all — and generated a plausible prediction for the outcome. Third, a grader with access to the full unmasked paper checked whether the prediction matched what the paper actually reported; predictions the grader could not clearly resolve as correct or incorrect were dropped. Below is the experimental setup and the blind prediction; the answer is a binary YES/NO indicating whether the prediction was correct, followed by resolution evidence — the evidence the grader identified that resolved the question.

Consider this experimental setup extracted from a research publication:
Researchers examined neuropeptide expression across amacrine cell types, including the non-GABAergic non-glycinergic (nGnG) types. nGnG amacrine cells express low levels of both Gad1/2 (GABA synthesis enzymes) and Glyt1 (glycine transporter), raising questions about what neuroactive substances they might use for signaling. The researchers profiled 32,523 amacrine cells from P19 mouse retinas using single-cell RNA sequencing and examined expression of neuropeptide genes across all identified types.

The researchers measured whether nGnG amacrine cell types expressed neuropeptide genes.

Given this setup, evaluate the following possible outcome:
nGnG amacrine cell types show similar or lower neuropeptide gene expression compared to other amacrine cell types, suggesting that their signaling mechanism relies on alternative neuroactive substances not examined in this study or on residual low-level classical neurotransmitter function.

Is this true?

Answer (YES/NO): YES